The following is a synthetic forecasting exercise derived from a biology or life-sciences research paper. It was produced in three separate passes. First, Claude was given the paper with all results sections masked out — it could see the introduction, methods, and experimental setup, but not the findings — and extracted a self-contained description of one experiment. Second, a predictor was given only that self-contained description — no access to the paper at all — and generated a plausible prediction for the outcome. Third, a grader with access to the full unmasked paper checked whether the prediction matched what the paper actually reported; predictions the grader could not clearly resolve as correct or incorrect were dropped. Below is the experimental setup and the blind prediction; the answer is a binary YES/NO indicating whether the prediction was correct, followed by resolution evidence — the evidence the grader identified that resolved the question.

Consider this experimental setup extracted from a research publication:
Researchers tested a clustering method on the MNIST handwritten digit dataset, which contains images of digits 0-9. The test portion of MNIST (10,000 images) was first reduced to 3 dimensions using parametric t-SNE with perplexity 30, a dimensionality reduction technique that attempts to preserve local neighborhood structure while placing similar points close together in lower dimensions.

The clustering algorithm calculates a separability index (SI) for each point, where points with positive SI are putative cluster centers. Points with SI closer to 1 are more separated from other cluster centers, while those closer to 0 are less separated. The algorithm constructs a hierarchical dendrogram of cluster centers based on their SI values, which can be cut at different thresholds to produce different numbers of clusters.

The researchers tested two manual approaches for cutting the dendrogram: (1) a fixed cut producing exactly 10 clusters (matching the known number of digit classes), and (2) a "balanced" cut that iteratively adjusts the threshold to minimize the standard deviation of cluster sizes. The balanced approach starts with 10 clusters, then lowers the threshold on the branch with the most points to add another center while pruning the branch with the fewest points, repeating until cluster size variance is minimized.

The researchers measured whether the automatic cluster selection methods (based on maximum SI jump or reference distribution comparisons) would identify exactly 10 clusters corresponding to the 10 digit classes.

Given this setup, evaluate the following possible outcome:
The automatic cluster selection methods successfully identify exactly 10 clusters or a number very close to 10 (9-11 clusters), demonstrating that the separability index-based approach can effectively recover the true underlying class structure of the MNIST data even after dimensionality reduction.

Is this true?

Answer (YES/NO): NO